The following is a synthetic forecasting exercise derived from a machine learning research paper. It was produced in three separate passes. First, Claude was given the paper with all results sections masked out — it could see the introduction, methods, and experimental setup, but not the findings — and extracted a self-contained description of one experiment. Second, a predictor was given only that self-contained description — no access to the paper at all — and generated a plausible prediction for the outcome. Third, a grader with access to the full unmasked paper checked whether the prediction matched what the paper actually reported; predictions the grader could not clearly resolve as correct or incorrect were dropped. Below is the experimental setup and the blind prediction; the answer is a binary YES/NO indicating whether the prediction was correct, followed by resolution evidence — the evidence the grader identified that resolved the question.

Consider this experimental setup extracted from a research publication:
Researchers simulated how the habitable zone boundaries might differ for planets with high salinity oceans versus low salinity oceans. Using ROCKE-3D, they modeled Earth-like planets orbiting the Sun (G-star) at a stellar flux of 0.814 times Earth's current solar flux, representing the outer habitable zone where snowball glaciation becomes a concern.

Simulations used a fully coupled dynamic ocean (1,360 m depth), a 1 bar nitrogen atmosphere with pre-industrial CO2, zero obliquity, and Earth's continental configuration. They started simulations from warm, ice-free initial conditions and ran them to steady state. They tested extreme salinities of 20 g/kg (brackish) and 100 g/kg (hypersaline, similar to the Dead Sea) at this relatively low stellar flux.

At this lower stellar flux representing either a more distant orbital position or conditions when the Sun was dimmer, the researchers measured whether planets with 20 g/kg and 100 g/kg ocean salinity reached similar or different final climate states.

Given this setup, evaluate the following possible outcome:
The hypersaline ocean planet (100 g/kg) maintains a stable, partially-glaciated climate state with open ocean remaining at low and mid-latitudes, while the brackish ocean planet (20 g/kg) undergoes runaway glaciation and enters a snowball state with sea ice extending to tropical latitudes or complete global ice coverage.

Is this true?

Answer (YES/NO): YES